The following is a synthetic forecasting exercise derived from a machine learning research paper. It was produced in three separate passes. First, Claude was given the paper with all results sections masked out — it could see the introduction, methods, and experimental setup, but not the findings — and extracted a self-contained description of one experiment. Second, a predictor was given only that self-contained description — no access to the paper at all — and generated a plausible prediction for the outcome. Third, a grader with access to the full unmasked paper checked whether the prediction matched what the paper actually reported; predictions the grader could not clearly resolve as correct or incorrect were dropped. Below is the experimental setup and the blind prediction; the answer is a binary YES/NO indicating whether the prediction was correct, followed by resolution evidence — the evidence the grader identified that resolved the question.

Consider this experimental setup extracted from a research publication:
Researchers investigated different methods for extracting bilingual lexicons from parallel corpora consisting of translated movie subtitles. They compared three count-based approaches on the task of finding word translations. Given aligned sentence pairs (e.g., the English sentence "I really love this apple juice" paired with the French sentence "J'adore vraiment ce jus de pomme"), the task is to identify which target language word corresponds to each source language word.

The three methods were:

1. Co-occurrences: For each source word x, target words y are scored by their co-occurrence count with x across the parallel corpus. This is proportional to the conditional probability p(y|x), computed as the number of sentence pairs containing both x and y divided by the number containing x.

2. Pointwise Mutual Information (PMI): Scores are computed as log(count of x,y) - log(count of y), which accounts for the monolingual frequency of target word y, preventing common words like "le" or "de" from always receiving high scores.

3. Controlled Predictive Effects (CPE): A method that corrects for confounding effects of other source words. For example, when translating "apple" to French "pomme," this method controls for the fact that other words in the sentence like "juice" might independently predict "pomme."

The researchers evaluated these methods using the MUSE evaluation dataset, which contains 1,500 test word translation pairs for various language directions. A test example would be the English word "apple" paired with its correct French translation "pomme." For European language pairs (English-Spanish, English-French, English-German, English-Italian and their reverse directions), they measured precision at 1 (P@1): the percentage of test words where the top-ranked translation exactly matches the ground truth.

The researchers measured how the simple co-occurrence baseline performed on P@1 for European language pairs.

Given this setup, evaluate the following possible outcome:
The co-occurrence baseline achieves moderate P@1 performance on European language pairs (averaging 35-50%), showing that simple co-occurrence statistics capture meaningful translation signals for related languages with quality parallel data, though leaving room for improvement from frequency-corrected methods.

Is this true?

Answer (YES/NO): NO